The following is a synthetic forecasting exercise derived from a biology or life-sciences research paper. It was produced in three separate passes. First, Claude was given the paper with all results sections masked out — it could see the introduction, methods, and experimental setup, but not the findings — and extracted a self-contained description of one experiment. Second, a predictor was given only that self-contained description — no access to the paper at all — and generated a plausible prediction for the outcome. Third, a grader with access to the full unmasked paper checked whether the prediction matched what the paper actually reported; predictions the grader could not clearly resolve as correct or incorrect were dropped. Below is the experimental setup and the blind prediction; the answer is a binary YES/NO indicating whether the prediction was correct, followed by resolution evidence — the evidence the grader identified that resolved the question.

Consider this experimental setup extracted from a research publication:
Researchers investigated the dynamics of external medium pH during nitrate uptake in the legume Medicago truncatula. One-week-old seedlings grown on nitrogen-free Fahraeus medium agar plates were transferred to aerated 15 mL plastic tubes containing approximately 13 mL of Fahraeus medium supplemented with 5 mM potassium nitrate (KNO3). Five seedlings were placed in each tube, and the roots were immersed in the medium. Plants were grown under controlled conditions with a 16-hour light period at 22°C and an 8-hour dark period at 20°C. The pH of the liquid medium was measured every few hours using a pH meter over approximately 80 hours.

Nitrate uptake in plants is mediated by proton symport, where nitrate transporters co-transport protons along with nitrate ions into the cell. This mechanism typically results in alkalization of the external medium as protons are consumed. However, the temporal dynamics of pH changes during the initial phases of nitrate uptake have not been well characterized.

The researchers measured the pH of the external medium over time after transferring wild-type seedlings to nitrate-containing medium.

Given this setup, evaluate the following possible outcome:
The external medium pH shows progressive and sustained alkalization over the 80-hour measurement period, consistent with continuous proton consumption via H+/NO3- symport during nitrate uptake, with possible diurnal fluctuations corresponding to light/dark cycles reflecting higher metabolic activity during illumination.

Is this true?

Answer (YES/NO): NO